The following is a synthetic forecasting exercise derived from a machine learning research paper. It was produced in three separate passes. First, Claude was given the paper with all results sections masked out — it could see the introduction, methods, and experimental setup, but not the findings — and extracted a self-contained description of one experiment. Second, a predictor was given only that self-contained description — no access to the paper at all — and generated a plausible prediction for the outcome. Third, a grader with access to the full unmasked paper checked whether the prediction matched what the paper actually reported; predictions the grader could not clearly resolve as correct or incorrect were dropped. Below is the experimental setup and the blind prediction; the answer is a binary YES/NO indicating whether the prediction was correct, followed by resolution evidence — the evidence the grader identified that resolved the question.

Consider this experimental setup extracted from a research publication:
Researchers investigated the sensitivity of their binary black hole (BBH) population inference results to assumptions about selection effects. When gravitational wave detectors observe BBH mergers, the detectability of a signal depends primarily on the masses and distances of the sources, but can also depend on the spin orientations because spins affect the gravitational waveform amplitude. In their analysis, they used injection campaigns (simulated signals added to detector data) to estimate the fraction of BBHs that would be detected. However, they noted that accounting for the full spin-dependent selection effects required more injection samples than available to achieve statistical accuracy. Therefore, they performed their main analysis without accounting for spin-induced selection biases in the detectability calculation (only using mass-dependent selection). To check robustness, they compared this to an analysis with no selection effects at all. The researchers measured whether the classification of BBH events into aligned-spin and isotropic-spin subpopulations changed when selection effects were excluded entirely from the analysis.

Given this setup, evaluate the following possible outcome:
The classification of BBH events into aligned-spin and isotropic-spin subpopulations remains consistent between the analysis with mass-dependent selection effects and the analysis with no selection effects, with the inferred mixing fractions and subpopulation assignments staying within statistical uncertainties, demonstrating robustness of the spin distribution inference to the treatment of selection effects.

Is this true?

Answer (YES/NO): YES